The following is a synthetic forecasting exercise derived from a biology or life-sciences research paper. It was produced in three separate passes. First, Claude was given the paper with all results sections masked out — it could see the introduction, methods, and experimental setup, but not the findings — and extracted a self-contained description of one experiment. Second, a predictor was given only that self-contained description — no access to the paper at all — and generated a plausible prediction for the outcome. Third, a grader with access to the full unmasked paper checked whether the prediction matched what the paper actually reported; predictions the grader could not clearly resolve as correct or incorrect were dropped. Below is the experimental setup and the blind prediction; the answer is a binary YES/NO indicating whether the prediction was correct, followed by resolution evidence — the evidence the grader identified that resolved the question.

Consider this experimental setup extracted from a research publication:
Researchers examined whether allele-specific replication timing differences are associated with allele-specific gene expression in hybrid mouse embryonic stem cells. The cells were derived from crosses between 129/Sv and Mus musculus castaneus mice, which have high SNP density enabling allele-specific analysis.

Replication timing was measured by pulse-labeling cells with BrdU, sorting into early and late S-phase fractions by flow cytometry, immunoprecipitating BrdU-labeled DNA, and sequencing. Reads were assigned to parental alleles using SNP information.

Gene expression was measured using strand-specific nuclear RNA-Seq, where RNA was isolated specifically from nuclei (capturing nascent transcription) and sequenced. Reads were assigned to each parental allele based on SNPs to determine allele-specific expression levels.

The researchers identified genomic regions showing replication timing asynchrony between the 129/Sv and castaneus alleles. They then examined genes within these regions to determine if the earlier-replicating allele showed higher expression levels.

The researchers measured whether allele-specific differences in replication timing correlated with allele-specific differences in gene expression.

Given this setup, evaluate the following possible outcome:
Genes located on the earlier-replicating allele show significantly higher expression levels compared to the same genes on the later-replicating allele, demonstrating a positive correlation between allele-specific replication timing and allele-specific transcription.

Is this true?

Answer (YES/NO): NO